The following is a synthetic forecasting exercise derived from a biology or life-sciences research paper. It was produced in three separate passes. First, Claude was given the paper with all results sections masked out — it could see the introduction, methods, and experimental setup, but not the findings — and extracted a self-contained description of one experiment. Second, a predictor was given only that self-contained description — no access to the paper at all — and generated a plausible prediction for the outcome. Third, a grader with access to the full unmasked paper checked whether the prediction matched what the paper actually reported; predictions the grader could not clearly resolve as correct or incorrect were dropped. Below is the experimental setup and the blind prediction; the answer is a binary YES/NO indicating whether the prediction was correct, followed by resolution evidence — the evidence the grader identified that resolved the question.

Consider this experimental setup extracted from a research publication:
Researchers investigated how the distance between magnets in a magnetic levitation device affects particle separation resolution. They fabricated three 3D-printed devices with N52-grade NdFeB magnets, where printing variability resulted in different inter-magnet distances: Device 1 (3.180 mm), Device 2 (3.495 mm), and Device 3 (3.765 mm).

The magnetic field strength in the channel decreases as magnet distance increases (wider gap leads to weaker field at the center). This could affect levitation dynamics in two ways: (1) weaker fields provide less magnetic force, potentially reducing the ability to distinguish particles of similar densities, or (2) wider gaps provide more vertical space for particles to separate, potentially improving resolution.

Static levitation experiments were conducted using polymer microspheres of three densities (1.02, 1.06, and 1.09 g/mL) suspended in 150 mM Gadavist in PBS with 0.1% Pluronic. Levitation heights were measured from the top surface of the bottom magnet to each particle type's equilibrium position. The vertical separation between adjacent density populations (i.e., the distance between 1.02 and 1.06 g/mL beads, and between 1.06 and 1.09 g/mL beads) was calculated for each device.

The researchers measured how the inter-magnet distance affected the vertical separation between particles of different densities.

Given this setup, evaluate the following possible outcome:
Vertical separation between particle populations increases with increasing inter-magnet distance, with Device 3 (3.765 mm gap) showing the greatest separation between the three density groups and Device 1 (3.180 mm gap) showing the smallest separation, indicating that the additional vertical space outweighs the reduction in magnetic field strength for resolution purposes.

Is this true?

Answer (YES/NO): YES